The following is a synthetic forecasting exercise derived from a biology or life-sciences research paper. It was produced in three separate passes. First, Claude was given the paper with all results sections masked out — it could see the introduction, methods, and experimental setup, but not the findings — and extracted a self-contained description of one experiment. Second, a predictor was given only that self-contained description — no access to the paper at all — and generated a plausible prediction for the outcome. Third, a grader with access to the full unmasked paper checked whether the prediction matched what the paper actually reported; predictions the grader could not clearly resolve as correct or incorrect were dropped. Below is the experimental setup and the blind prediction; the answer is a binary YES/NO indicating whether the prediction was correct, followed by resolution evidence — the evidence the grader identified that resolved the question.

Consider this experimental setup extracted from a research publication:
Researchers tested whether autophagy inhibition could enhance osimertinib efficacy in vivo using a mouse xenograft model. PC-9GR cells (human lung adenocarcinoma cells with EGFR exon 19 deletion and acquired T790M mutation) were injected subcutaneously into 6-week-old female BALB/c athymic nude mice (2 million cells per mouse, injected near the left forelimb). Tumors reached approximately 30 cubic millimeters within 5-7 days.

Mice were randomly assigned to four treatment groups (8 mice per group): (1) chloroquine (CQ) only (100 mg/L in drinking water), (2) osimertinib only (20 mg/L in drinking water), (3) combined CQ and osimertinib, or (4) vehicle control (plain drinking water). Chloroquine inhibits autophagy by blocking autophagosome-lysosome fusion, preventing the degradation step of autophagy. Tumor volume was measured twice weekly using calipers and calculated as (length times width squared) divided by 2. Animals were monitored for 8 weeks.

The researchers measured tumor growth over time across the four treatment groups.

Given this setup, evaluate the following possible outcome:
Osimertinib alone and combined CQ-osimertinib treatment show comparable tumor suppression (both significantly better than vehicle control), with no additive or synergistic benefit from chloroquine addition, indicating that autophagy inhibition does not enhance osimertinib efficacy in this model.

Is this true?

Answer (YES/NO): NO